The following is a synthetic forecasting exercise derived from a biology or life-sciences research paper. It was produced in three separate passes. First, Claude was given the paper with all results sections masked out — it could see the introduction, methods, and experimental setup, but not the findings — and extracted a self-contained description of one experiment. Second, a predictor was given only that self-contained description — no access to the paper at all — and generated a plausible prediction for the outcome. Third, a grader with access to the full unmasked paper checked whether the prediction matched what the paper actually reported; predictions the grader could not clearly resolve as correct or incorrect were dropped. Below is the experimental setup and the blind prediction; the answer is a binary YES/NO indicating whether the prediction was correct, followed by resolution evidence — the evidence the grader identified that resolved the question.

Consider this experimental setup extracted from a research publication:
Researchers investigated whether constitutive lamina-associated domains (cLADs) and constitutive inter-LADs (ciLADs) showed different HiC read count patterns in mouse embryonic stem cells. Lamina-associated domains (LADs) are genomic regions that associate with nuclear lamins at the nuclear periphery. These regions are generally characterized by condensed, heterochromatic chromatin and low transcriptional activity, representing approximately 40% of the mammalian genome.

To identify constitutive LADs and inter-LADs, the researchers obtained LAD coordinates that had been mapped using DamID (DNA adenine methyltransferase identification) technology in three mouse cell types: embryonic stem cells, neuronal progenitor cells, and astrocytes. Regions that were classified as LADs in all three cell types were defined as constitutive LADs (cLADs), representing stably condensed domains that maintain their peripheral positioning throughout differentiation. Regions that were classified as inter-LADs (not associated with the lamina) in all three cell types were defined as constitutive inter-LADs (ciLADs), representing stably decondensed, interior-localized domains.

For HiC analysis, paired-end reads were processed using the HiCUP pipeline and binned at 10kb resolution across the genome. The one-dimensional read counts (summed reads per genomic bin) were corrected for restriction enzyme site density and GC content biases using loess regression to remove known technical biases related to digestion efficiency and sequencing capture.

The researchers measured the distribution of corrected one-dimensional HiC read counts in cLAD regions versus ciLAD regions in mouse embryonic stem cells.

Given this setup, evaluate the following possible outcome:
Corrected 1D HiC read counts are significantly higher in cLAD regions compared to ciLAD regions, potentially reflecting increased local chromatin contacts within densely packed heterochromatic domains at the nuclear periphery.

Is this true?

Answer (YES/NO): NO